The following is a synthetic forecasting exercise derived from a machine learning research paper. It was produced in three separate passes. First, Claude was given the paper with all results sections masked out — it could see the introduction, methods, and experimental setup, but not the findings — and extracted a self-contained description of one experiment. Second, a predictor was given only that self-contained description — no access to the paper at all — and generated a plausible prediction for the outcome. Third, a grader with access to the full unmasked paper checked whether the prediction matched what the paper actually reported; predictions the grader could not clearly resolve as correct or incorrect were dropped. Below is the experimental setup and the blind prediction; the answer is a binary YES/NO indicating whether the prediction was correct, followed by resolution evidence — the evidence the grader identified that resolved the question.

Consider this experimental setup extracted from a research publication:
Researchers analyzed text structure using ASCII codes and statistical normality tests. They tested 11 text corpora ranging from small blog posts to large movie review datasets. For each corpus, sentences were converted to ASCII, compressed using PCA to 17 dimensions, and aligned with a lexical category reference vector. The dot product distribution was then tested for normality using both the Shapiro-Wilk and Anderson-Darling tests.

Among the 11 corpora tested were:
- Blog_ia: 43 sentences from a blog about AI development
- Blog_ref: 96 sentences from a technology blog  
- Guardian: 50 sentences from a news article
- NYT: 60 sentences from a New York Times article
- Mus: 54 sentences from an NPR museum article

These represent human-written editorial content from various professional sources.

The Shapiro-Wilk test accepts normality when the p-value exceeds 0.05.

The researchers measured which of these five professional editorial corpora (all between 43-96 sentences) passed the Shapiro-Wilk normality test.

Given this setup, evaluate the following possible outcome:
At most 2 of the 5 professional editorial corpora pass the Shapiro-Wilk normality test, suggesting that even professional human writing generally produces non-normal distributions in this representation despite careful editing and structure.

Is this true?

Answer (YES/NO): NO